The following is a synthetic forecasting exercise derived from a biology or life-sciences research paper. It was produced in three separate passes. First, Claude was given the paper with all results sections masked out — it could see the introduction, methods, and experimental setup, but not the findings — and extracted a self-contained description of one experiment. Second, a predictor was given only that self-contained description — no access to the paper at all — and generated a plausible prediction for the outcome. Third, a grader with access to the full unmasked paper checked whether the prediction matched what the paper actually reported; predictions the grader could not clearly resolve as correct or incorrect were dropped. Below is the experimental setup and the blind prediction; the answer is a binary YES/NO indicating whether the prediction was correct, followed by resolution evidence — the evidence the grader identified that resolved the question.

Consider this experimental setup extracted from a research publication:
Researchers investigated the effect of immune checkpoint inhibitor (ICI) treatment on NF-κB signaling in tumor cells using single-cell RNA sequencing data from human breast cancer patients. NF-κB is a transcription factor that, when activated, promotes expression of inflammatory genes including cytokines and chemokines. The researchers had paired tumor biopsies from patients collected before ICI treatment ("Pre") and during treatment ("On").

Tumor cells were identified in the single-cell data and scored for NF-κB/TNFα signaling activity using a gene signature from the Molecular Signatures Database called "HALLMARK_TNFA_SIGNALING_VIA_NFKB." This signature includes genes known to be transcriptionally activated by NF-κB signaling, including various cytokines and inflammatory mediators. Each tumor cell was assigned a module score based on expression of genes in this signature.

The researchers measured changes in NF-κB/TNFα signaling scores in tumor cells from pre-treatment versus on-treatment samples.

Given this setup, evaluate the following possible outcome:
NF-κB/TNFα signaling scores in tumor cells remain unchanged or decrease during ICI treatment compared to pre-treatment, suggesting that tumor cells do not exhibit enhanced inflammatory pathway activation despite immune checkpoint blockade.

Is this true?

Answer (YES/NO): NO